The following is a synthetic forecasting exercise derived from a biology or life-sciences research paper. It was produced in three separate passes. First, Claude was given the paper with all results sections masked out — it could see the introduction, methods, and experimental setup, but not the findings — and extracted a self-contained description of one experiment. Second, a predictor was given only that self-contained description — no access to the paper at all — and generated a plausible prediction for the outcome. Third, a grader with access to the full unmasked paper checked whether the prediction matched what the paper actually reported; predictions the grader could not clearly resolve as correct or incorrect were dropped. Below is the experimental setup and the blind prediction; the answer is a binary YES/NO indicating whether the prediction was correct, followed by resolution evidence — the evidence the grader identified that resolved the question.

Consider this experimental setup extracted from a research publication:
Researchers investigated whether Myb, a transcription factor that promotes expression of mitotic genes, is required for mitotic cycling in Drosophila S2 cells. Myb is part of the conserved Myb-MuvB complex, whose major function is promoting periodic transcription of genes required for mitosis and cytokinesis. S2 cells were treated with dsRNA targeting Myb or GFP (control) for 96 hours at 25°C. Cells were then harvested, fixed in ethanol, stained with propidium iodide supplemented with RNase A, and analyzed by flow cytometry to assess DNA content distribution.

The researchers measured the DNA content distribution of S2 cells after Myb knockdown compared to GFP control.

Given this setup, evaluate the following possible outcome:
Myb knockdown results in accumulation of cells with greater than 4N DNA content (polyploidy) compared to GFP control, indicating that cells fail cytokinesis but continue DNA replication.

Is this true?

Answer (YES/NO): NO